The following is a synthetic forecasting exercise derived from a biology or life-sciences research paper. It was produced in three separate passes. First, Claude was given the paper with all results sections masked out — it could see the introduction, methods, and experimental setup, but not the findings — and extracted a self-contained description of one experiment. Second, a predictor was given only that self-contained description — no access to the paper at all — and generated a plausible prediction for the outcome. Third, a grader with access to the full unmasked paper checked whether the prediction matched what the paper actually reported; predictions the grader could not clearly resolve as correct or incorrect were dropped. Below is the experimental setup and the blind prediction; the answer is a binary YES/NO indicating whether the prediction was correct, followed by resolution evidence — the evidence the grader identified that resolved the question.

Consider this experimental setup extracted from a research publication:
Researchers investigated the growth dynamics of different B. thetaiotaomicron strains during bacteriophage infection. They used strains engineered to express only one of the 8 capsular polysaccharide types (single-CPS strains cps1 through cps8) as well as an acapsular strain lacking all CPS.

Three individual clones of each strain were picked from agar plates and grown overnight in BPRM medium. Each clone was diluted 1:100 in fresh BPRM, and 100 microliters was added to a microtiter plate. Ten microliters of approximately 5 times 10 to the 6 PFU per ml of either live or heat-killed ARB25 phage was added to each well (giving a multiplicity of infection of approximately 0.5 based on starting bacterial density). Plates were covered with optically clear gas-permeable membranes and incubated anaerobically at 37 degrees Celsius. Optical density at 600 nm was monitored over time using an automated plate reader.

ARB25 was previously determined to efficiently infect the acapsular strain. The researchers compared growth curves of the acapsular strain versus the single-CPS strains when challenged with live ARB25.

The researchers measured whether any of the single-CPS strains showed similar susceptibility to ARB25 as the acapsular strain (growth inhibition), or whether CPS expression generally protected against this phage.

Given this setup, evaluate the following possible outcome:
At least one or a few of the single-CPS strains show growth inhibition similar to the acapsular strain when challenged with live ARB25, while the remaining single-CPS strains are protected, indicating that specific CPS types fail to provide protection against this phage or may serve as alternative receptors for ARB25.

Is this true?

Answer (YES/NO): YES